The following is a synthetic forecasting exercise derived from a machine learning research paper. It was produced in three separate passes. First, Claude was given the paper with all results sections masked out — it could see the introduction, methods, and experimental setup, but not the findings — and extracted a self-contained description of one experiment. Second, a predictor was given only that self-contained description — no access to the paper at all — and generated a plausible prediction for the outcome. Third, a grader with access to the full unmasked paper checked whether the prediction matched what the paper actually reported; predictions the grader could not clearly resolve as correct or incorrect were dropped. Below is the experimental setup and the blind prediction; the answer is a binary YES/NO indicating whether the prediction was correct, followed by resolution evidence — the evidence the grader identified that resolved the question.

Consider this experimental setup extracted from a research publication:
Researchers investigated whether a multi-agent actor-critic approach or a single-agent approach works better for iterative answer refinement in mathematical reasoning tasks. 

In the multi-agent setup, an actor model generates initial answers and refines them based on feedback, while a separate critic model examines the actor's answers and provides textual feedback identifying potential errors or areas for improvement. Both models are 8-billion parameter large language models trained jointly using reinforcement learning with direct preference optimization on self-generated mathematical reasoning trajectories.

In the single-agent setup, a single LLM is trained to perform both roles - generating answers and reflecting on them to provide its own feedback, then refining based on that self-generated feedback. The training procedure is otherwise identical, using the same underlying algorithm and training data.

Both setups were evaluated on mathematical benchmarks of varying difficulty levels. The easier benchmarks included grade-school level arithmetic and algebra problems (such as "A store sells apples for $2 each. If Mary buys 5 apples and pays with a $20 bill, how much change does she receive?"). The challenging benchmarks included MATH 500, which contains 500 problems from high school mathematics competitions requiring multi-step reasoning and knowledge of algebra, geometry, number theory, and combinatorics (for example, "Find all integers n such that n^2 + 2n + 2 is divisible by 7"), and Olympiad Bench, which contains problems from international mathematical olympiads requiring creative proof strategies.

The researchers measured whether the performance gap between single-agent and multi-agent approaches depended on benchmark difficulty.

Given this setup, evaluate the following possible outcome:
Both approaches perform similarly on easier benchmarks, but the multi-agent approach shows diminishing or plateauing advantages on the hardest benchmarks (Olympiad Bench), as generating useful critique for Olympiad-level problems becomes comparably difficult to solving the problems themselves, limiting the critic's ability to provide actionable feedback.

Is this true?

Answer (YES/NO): YES